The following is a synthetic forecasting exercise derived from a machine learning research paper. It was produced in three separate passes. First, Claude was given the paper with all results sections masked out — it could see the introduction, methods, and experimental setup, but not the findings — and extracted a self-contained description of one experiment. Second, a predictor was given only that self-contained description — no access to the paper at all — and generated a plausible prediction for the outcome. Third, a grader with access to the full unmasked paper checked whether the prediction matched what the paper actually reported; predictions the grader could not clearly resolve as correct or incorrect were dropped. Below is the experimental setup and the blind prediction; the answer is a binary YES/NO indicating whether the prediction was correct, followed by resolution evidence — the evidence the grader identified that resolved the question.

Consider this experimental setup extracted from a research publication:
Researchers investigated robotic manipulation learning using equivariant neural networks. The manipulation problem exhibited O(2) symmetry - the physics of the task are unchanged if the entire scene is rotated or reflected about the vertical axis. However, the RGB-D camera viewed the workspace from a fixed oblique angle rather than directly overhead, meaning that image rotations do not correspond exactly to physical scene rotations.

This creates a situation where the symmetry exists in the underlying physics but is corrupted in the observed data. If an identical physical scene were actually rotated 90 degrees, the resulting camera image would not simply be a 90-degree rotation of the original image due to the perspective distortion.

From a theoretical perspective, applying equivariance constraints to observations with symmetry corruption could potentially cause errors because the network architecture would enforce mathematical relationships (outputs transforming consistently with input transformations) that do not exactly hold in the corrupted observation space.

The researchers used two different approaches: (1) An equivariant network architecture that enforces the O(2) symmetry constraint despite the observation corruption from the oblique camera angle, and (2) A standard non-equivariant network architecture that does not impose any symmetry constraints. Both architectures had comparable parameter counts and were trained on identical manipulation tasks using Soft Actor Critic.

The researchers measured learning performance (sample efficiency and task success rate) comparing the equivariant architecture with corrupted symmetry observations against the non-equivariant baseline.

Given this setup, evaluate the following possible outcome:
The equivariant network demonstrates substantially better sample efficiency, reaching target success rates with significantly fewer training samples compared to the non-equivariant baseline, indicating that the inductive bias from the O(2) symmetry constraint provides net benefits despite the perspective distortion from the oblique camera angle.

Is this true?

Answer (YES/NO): YES